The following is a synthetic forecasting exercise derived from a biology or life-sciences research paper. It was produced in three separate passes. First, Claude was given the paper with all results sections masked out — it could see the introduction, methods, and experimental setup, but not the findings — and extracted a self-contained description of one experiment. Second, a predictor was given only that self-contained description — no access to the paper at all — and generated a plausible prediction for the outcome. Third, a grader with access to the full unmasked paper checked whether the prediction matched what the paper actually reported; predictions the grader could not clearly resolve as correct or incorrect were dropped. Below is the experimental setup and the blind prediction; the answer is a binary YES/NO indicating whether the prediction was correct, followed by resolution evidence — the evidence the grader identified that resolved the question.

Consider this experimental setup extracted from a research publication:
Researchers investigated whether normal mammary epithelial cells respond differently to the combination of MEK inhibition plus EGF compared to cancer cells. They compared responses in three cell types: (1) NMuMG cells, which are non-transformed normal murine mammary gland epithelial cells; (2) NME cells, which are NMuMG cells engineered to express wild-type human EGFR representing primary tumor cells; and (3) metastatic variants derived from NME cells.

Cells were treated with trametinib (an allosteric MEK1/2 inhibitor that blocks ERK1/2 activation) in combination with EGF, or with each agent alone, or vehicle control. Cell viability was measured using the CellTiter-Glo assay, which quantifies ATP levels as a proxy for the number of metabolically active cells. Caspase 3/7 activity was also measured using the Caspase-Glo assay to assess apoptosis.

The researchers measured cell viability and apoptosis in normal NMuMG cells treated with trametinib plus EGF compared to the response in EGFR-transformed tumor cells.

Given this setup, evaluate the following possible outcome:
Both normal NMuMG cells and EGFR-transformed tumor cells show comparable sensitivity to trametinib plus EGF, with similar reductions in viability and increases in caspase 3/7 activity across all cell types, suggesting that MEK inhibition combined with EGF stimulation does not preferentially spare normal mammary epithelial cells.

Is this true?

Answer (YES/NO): NO